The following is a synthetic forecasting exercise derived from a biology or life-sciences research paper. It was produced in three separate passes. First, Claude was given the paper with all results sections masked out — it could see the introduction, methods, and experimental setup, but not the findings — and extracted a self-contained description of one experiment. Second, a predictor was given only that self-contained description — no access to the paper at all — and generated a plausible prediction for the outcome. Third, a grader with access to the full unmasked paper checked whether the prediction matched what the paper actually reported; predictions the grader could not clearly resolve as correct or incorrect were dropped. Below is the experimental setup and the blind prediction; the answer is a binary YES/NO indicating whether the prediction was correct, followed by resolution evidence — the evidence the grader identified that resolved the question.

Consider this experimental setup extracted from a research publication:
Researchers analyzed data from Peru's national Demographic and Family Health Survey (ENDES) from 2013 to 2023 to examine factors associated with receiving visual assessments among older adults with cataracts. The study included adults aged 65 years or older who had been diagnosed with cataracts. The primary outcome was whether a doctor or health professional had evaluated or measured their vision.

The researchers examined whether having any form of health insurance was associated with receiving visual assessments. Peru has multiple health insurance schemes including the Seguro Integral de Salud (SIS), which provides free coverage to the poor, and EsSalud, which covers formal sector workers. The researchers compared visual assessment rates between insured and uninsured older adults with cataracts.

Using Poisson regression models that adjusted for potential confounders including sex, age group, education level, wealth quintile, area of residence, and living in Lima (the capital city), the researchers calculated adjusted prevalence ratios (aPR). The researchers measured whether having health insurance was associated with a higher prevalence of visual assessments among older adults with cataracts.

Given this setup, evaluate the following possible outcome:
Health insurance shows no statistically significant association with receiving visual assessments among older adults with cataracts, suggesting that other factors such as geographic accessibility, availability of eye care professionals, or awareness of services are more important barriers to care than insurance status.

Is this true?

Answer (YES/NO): YES